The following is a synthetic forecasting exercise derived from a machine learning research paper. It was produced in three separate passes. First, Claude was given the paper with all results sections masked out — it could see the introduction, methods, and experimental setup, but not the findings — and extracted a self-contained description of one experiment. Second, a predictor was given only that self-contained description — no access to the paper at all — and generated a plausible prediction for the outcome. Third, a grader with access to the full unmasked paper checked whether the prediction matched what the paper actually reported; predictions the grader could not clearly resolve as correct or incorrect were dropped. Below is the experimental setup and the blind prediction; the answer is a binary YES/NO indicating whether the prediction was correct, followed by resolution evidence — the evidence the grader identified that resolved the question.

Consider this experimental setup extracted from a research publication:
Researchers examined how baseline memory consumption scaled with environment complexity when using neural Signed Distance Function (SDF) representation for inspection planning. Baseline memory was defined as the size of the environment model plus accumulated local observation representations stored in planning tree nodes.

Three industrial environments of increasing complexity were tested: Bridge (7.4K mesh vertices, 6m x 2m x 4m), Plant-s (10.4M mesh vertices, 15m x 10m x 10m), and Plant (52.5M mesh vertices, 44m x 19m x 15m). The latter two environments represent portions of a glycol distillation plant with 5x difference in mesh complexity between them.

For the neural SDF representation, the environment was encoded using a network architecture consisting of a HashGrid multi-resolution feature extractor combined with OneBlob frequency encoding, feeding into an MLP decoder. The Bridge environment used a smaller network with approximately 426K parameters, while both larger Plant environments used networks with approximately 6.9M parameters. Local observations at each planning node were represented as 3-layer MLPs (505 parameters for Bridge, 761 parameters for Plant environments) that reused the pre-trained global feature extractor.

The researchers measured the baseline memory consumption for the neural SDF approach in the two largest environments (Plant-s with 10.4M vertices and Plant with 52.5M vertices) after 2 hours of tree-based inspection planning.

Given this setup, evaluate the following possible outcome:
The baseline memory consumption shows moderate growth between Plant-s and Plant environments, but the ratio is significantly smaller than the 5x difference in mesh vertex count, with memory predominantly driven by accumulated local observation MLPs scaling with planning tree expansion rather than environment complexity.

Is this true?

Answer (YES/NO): NO